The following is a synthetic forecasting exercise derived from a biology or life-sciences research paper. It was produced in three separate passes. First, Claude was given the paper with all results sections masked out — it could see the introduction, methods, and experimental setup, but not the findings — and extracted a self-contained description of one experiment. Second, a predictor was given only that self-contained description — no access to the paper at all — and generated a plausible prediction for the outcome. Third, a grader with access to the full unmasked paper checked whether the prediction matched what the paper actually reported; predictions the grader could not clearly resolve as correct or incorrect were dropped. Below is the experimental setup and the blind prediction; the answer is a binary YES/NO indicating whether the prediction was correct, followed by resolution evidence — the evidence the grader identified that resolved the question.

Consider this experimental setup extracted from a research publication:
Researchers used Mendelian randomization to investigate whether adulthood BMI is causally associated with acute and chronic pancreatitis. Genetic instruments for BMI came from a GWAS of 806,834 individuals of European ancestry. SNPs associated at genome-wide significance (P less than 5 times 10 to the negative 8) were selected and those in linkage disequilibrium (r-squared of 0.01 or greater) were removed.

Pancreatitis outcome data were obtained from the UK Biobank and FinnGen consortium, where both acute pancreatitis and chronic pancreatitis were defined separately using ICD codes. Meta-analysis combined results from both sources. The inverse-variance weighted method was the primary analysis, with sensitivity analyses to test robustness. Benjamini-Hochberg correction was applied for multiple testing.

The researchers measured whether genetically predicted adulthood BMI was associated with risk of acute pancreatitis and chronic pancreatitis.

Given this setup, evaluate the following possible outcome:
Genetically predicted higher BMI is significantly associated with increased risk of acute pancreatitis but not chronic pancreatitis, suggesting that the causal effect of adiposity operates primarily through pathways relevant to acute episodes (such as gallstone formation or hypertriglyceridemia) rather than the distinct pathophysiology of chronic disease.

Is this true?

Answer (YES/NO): YES